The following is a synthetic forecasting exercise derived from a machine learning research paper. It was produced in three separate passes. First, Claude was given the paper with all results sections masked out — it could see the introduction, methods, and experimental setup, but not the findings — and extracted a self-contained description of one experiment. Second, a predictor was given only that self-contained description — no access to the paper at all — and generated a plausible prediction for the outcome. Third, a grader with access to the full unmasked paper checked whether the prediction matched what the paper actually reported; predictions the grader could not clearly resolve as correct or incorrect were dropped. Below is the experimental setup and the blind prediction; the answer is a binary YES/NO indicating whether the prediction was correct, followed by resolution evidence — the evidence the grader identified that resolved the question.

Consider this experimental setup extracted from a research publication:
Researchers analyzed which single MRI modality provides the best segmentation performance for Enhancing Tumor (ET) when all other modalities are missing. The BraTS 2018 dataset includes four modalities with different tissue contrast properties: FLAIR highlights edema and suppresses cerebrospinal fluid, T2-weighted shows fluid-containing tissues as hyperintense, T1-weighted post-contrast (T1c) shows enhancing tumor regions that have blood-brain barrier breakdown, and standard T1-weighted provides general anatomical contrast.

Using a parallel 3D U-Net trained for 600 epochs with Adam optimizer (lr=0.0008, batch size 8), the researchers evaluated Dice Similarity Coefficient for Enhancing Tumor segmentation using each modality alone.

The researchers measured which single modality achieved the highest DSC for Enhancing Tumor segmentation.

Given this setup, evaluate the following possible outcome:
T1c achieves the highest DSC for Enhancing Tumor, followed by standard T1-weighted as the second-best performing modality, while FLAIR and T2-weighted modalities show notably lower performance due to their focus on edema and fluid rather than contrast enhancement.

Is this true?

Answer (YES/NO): NO